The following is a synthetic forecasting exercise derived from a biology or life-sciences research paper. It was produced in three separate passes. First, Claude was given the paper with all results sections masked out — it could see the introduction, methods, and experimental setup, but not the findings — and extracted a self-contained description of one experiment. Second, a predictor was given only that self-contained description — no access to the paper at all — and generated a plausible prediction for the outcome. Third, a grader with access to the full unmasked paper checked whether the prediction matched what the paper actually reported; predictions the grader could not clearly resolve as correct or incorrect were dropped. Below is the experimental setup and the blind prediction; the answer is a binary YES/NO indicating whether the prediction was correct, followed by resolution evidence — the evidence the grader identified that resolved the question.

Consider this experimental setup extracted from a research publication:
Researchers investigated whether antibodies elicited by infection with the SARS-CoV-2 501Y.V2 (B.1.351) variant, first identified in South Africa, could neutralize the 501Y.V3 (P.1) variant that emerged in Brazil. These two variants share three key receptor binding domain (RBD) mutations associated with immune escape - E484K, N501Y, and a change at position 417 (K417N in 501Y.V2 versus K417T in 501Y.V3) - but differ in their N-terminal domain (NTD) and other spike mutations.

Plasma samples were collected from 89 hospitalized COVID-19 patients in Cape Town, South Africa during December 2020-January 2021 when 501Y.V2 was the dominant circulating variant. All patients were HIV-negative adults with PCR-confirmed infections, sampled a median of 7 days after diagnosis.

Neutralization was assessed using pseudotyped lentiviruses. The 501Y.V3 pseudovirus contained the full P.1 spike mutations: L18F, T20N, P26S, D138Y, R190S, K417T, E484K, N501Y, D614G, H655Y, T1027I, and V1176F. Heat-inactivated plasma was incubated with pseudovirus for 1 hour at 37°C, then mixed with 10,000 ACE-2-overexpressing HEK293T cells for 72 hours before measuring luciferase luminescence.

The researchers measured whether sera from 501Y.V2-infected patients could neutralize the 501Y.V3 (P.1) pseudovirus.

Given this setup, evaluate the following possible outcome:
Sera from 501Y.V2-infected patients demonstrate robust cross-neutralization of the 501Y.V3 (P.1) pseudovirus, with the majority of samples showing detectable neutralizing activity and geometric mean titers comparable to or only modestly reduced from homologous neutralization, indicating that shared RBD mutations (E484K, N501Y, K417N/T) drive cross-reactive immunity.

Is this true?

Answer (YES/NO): YES